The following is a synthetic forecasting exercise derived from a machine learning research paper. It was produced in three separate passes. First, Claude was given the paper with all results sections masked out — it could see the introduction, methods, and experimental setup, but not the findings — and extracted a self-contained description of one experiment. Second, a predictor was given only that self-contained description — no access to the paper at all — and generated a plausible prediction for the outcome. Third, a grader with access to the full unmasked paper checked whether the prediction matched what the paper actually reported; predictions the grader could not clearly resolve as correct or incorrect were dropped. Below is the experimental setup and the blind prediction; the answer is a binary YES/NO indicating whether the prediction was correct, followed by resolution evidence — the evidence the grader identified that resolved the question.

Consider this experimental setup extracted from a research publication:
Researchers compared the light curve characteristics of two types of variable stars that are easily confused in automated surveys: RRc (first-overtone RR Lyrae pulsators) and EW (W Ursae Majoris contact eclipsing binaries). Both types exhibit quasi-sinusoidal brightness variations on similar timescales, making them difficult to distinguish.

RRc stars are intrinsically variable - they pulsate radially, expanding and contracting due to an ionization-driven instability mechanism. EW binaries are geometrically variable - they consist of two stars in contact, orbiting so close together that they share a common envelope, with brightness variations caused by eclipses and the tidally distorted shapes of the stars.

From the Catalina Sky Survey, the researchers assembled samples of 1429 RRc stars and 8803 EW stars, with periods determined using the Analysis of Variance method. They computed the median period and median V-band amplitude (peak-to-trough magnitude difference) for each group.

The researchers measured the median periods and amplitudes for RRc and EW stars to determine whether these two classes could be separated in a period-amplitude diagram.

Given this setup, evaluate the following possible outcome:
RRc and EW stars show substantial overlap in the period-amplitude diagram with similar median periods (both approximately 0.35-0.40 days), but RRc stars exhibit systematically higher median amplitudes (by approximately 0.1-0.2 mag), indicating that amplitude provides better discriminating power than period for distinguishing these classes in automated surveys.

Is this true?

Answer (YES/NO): NO